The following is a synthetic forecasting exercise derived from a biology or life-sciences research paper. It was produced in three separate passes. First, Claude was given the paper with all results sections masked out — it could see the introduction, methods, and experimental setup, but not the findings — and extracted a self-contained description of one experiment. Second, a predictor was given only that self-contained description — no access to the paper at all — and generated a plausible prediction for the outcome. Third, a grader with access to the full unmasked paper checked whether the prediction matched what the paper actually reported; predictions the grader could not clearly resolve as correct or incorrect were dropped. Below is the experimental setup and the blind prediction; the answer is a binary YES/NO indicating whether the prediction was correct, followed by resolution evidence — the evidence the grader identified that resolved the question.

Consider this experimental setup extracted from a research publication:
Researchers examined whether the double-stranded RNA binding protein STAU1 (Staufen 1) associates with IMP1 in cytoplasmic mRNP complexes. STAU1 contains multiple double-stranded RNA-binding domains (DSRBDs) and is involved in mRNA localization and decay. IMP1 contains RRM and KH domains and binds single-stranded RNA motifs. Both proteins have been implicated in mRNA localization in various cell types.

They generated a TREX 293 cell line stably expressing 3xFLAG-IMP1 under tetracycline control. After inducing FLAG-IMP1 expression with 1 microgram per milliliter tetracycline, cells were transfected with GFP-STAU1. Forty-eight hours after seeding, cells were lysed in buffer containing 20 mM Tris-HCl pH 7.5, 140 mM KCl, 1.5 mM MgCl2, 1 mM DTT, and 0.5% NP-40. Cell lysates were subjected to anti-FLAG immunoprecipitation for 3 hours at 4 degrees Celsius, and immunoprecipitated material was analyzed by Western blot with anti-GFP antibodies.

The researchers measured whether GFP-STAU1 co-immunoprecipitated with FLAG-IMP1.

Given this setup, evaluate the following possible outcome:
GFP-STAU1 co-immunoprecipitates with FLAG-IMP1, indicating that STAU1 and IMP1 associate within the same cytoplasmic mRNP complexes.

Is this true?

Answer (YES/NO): NO